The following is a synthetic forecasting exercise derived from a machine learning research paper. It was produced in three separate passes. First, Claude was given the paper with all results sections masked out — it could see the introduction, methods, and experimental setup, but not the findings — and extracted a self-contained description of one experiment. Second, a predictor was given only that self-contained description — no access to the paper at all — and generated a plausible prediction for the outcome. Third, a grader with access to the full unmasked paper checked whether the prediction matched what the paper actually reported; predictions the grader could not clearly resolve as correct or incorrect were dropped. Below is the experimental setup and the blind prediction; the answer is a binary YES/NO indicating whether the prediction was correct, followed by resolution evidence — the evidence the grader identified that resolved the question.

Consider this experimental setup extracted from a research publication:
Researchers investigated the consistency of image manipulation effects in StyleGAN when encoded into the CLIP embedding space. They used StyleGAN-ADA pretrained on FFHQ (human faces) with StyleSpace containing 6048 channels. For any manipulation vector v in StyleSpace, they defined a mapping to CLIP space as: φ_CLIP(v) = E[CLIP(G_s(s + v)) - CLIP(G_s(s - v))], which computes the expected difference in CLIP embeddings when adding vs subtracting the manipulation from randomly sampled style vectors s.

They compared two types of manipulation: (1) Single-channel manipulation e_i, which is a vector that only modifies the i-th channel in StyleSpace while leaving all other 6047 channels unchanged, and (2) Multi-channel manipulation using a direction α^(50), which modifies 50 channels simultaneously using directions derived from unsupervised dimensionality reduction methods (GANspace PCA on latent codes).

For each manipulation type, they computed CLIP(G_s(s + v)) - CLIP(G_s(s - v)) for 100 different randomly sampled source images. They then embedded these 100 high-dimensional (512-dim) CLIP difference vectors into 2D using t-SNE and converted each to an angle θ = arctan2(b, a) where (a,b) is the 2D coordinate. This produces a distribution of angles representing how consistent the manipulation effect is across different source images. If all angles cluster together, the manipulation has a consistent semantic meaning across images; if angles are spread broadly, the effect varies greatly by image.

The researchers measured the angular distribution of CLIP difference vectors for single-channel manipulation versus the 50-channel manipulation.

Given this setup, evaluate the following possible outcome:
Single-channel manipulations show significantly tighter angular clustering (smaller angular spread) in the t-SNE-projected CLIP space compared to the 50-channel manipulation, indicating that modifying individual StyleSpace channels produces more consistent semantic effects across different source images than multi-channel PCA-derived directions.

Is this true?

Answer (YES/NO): NO